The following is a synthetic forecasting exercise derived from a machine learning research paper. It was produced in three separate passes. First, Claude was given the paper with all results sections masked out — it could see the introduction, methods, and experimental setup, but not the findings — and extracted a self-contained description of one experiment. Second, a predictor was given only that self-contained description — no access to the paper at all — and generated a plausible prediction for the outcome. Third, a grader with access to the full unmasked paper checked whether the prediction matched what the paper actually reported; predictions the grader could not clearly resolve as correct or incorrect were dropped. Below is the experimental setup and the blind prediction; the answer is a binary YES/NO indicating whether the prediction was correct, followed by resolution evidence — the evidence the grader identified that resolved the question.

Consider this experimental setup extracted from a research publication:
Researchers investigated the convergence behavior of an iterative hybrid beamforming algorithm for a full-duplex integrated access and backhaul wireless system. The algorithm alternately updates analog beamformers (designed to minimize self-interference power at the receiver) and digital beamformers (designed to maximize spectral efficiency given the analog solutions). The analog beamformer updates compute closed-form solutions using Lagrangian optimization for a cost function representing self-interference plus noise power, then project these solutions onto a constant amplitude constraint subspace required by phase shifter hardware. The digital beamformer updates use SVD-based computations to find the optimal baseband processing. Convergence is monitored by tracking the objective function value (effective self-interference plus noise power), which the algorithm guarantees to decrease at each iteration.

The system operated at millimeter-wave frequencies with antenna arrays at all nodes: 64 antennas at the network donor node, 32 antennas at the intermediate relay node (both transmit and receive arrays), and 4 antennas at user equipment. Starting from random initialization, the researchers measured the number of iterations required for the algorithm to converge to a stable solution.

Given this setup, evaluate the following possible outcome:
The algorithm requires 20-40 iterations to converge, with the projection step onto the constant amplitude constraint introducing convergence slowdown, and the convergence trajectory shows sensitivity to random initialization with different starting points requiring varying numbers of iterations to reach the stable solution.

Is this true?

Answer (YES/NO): NO